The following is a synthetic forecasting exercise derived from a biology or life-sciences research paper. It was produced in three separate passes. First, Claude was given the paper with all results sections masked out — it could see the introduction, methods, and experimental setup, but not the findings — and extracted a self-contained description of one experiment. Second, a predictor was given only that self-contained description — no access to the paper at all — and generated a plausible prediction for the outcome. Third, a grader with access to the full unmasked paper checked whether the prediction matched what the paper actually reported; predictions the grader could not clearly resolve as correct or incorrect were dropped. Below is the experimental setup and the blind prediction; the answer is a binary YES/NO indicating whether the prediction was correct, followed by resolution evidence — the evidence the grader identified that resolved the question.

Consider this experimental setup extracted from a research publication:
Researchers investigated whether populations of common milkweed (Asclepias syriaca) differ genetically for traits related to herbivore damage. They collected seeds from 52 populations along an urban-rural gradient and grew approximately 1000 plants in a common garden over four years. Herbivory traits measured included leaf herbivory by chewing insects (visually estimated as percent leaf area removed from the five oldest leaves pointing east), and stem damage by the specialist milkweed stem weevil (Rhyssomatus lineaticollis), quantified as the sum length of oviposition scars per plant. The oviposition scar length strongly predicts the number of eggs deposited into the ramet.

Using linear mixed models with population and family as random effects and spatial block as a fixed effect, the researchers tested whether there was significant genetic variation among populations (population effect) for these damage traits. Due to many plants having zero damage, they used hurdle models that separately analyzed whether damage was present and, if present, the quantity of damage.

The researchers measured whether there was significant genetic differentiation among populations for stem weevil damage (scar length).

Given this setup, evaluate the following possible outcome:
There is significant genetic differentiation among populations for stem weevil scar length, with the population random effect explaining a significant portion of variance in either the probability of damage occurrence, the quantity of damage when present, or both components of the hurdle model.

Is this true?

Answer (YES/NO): NO